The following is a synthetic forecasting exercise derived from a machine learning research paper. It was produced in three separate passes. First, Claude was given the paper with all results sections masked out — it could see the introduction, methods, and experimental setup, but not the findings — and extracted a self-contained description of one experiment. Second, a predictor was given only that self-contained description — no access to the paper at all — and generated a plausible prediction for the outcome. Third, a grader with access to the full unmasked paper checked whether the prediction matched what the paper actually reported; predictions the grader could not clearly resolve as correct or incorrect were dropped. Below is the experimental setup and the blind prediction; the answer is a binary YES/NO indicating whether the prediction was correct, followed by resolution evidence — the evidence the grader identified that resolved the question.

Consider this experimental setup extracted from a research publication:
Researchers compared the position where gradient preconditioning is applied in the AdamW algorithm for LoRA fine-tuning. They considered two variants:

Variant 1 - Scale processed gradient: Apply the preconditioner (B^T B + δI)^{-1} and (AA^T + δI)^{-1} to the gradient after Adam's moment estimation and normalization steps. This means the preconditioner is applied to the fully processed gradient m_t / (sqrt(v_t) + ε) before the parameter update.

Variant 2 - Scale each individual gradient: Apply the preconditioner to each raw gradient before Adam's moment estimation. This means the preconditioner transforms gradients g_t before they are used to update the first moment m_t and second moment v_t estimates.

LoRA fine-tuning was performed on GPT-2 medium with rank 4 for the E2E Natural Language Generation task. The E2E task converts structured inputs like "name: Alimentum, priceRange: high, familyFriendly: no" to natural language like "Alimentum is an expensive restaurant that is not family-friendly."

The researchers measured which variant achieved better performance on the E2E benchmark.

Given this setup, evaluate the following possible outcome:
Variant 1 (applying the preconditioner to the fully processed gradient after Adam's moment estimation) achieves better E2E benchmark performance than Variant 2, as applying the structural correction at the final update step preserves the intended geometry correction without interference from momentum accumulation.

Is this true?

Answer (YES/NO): NO